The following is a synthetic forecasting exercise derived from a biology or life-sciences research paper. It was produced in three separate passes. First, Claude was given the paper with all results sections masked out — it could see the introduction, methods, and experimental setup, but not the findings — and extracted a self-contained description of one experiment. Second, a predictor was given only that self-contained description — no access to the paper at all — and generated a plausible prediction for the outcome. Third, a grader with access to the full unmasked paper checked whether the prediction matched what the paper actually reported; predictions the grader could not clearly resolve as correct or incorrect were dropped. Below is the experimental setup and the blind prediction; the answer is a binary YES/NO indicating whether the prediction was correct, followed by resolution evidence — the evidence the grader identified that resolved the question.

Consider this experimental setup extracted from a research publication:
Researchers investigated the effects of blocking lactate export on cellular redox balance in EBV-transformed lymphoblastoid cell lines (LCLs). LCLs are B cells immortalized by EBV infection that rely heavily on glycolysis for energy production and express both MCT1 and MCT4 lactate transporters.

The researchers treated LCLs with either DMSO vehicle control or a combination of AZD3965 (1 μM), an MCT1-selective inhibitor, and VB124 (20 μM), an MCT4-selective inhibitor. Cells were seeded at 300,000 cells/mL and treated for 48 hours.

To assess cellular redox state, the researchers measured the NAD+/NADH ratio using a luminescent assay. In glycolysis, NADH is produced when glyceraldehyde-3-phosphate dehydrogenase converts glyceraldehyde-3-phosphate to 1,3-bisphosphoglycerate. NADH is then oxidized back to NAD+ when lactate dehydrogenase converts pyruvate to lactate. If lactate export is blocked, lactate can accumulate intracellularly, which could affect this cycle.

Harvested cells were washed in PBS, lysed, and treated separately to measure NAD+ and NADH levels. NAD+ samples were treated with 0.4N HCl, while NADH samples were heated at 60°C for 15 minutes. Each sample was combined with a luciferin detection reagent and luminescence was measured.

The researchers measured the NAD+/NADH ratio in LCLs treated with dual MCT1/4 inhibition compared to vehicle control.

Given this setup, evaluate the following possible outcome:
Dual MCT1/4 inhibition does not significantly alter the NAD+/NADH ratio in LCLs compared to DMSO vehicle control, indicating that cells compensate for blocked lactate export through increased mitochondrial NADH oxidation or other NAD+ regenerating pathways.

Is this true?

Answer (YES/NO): NO